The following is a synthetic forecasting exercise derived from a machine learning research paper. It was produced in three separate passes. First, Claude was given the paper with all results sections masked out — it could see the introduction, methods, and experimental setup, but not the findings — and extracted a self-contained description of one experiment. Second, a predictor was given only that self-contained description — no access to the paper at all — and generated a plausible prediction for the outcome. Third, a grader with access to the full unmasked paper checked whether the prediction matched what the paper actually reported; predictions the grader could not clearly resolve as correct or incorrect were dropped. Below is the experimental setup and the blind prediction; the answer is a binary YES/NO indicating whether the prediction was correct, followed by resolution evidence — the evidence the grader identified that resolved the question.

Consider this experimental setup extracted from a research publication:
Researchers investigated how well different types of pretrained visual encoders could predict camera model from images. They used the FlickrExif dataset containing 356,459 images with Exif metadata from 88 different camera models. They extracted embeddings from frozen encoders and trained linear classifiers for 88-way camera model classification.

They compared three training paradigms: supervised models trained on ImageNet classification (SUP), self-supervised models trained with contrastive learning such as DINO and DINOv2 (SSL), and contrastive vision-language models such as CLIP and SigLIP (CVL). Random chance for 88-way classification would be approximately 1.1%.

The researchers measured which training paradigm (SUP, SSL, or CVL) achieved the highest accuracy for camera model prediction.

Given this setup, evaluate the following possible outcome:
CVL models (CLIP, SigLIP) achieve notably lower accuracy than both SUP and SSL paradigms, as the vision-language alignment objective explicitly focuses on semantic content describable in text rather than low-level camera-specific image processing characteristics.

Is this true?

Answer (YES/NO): NO